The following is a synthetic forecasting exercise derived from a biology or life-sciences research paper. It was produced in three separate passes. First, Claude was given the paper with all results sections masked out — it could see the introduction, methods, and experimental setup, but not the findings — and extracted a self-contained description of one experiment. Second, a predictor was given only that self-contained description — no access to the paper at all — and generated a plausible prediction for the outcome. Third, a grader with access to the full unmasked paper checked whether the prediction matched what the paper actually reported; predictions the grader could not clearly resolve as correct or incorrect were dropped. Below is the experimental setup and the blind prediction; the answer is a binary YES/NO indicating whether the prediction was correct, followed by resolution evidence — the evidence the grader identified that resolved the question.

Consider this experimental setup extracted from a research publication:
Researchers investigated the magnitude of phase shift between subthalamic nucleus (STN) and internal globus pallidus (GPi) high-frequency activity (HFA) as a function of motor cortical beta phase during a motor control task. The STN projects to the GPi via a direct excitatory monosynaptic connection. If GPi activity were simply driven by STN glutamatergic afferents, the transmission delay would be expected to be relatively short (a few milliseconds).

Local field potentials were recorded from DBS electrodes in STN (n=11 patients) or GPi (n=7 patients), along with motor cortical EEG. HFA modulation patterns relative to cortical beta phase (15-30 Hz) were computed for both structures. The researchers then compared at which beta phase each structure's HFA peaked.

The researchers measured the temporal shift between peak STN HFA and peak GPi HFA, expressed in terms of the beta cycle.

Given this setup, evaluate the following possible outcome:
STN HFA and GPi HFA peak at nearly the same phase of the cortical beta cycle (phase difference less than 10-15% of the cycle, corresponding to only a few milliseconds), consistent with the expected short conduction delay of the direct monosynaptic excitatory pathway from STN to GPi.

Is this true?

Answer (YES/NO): NO